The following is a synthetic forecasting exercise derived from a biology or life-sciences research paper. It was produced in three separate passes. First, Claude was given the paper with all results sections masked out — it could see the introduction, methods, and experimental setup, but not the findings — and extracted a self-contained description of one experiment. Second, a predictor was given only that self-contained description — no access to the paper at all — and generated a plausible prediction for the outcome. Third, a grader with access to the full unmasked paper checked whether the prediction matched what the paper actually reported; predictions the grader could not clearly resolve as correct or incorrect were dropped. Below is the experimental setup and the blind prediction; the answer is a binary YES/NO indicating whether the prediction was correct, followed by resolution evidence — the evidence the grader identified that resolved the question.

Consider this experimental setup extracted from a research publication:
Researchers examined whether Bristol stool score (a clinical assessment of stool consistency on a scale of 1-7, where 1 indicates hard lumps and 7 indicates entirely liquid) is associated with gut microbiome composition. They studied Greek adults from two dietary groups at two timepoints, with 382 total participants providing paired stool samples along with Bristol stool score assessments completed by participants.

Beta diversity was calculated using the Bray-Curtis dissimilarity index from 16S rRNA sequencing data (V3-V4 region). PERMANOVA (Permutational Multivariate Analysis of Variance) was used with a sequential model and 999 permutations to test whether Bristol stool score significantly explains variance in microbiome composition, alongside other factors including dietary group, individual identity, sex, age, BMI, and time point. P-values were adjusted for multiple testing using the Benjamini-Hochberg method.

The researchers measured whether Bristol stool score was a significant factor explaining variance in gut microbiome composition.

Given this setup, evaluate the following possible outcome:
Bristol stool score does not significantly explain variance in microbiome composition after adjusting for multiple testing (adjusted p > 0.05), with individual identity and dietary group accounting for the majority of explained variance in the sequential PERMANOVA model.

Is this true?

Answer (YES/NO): NO